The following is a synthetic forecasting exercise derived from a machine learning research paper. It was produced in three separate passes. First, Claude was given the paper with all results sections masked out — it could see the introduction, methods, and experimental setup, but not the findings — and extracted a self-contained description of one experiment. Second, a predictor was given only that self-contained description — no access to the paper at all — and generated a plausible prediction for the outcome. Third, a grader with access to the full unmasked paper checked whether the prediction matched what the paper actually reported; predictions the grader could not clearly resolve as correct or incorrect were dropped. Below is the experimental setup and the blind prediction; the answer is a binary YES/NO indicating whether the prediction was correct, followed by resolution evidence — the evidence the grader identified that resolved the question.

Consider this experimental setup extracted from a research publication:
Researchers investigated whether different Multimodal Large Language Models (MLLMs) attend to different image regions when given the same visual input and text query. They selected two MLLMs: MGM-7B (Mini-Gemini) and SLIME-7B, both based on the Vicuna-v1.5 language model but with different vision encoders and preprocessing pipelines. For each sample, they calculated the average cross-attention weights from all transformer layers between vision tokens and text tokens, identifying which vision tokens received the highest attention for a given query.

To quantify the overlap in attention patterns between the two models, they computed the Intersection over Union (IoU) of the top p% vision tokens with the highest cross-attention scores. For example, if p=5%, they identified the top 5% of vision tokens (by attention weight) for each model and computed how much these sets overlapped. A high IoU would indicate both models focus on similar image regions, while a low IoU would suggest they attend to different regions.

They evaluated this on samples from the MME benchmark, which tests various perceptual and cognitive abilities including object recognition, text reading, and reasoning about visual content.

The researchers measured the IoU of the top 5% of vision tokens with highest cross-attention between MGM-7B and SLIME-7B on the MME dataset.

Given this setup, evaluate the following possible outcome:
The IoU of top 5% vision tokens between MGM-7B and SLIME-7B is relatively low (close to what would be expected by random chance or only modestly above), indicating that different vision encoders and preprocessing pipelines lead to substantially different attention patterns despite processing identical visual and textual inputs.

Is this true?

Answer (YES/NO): YES